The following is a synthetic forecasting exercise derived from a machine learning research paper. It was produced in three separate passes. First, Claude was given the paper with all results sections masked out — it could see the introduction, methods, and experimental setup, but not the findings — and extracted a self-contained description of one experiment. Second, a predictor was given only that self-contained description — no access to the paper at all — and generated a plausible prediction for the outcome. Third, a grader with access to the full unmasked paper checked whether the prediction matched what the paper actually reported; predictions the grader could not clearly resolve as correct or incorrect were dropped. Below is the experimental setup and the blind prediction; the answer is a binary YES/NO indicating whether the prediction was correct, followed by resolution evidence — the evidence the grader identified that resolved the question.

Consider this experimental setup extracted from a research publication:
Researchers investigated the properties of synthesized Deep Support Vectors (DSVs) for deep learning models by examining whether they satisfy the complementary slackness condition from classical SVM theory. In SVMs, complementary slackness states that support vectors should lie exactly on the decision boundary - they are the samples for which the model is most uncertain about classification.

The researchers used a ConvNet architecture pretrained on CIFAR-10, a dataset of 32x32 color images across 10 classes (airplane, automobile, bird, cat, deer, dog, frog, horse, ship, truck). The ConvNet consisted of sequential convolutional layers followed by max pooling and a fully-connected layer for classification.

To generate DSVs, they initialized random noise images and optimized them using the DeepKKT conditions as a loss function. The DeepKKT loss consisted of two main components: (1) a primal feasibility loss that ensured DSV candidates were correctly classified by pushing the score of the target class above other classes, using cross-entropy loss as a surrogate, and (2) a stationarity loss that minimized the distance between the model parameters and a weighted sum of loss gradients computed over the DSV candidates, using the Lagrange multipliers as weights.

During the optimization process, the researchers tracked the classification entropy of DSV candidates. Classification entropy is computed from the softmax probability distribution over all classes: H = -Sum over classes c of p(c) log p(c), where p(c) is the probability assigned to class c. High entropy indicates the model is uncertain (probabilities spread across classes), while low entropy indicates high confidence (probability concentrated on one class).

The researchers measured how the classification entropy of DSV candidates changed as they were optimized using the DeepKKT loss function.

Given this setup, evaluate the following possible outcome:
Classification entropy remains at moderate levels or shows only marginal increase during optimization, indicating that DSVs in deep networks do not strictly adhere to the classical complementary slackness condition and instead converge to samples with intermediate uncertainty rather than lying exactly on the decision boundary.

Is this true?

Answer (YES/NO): NO